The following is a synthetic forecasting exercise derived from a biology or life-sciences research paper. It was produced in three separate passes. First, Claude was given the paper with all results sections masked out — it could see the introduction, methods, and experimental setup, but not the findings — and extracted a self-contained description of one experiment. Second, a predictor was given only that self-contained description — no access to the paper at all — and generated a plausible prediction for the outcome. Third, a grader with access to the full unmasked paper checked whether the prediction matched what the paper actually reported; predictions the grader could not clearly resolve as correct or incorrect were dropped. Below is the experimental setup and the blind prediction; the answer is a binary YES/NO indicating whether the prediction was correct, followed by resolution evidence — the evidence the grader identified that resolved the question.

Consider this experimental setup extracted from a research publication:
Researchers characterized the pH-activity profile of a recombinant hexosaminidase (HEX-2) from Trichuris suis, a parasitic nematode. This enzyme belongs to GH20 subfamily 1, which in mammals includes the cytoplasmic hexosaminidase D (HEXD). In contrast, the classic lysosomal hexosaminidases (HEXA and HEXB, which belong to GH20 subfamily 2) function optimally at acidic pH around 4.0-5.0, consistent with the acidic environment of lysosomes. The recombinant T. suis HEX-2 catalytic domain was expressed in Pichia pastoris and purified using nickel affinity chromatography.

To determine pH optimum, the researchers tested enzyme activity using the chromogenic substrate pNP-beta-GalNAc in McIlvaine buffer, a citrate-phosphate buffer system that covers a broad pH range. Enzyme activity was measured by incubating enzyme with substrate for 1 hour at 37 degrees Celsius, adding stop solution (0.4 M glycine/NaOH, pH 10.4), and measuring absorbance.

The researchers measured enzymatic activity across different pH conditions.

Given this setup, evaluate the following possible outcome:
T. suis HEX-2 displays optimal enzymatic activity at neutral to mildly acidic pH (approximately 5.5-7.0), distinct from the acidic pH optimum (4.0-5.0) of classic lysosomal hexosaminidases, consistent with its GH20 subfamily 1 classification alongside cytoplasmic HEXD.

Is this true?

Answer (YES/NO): YES